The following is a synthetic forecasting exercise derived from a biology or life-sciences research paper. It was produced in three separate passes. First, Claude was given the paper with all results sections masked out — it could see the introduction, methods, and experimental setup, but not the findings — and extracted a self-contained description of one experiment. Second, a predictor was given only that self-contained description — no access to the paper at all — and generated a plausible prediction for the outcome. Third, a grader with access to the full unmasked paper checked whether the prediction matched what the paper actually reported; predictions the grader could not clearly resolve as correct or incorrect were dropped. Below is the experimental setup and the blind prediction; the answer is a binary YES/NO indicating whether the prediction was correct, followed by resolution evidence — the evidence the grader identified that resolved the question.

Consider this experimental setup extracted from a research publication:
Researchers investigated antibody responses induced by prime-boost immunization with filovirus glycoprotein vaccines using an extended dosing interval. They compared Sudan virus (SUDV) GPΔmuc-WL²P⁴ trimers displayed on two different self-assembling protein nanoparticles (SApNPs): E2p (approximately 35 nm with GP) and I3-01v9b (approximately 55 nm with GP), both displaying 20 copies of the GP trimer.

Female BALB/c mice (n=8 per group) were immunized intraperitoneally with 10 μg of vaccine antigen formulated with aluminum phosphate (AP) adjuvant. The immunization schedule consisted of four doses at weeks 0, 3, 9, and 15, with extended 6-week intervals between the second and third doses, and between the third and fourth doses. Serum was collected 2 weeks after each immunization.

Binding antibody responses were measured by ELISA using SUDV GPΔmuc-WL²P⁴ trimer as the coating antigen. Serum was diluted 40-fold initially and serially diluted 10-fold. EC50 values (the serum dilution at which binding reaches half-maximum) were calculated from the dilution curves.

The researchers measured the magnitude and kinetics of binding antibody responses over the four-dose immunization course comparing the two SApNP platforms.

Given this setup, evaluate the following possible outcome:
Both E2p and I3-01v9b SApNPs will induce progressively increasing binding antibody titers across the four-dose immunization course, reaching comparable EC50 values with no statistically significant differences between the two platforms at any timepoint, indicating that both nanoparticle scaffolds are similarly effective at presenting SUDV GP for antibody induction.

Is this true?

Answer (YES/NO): NO